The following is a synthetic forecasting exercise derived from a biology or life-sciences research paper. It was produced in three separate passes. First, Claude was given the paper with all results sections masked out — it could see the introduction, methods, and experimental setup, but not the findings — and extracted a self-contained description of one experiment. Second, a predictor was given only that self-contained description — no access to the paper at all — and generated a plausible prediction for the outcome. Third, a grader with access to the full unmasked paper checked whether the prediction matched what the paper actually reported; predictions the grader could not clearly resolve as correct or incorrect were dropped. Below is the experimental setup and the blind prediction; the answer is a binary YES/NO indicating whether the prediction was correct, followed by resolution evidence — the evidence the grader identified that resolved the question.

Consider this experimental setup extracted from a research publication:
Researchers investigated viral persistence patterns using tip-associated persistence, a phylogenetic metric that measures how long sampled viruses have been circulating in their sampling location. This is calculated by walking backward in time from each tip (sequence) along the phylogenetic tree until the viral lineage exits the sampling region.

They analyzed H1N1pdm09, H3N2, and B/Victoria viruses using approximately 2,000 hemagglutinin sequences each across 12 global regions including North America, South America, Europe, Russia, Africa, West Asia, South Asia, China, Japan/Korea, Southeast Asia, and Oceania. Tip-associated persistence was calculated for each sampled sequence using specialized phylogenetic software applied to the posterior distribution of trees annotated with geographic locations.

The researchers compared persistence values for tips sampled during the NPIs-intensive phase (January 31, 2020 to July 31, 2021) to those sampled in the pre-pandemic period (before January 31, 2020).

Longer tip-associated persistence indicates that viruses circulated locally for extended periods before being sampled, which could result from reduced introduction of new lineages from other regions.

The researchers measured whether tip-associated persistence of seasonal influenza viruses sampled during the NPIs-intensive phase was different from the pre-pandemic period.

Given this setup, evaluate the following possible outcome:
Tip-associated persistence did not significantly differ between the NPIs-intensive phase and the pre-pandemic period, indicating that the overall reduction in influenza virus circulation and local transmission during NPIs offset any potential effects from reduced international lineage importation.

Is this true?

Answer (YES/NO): NO